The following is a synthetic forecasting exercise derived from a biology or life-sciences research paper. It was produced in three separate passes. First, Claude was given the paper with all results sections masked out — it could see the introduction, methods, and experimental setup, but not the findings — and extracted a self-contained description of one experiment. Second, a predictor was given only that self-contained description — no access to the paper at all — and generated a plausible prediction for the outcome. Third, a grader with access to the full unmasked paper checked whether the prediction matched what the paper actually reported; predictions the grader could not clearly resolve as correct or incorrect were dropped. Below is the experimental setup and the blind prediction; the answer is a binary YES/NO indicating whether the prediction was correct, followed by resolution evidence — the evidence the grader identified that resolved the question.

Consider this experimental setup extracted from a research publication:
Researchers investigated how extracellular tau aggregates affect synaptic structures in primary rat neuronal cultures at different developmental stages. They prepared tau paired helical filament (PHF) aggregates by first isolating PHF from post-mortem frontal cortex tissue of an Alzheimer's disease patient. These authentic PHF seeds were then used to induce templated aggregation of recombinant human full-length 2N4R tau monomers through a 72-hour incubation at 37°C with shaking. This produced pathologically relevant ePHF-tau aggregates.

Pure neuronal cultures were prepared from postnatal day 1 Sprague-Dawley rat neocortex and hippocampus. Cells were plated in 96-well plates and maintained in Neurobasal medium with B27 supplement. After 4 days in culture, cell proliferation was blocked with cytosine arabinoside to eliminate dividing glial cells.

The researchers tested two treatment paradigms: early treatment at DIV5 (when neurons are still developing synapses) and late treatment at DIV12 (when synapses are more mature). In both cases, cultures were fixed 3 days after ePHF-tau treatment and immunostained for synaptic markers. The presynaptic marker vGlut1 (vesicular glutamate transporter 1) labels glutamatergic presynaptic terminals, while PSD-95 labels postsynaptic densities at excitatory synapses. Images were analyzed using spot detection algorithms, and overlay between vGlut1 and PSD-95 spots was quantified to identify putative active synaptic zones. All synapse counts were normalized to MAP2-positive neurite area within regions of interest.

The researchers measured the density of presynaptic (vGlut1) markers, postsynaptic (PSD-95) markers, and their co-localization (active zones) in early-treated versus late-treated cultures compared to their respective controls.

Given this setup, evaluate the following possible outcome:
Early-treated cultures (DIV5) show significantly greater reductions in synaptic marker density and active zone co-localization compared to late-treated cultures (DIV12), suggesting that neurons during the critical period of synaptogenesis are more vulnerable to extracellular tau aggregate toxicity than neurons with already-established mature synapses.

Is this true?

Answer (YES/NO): NO